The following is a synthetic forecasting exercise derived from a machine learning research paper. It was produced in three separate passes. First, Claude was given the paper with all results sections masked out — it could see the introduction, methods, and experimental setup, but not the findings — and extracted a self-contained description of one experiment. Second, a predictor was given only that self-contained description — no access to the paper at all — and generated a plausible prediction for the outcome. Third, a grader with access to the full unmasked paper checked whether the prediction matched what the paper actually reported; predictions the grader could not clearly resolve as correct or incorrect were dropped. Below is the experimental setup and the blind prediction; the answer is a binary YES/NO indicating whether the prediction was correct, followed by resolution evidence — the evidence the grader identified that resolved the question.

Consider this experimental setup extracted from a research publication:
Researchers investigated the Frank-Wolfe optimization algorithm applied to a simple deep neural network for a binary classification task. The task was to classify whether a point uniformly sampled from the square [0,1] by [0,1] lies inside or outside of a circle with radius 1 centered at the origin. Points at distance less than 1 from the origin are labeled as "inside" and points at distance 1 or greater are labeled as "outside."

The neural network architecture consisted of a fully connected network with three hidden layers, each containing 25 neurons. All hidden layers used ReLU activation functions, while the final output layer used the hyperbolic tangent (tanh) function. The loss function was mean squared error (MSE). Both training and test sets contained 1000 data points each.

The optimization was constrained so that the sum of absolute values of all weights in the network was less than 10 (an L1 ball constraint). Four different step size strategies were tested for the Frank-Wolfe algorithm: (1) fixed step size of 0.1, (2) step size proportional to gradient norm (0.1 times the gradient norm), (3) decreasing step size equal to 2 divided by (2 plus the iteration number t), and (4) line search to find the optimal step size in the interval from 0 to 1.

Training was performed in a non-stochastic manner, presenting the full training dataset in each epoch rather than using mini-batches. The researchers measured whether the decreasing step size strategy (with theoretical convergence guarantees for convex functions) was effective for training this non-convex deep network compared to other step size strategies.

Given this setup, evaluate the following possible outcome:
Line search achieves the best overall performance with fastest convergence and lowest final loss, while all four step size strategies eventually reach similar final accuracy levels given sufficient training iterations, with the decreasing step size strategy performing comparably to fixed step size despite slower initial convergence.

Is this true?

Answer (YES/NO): NO